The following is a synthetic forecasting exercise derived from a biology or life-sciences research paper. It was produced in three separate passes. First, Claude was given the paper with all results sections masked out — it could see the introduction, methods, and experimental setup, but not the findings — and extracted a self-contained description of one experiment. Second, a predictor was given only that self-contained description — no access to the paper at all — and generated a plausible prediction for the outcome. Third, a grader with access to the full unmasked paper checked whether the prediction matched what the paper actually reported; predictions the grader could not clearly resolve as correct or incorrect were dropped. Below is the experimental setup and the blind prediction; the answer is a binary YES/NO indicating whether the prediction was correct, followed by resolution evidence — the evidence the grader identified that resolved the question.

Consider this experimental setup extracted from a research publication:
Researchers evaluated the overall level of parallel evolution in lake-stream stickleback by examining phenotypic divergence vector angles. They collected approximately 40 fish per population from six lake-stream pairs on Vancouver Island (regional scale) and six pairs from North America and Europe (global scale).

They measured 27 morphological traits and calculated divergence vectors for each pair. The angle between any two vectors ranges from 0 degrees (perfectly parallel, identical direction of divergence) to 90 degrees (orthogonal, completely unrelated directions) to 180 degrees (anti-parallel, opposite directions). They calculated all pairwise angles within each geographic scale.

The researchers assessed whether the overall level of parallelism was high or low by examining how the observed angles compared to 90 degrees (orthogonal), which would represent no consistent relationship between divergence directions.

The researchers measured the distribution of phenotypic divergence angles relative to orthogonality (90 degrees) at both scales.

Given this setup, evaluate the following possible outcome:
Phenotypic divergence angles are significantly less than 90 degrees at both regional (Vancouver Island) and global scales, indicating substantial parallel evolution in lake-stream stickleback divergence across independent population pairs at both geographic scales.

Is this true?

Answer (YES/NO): NO